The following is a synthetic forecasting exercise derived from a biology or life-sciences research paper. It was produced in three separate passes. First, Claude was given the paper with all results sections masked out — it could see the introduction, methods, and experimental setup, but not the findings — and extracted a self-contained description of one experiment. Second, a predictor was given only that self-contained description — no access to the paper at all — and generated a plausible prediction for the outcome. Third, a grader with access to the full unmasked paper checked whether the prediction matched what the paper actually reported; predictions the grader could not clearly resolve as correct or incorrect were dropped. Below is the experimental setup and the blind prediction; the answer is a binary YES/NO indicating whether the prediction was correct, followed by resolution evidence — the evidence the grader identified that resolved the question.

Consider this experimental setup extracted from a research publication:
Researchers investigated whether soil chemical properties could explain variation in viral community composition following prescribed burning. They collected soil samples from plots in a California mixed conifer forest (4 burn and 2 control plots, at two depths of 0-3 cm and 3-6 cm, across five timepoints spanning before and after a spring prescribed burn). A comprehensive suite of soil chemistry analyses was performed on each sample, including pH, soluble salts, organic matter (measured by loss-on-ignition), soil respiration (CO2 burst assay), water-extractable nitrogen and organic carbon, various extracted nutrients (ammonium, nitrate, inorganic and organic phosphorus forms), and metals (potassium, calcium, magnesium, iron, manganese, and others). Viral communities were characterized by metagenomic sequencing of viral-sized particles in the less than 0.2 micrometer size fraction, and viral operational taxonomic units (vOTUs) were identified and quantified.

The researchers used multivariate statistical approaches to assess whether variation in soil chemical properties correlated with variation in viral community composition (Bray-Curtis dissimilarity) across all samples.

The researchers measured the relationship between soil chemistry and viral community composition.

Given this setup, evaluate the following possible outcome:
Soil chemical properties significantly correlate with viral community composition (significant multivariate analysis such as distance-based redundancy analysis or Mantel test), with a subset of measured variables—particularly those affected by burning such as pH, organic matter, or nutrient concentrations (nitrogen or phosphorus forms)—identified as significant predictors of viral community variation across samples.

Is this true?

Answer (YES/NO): YES